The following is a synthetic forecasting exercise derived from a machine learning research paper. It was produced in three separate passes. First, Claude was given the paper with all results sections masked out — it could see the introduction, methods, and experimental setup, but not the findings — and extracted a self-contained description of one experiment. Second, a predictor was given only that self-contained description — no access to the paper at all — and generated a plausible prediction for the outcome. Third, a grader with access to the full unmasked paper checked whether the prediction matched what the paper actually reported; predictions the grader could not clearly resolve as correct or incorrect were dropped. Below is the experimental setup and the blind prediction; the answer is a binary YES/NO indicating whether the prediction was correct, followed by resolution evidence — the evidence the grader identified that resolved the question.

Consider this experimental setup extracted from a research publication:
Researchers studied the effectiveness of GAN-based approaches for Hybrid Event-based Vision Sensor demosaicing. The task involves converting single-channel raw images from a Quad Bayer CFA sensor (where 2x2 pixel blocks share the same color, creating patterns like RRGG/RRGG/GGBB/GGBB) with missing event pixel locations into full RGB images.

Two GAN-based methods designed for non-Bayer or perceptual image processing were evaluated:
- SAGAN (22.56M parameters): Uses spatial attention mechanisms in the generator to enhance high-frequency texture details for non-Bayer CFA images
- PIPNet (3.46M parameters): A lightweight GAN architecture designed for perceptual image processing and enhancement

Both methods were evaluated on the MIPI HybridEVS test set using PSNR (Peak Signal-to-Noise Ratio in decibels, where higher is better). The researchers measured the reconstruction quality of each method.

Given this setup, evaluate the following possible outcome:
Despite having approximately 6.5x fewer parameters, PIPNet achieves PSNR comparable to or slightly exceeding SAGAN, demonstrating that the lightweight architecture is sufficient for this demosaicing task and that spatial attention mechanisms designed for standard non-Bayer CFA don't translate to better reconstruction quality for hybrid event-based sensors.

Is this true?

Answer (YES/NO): NO